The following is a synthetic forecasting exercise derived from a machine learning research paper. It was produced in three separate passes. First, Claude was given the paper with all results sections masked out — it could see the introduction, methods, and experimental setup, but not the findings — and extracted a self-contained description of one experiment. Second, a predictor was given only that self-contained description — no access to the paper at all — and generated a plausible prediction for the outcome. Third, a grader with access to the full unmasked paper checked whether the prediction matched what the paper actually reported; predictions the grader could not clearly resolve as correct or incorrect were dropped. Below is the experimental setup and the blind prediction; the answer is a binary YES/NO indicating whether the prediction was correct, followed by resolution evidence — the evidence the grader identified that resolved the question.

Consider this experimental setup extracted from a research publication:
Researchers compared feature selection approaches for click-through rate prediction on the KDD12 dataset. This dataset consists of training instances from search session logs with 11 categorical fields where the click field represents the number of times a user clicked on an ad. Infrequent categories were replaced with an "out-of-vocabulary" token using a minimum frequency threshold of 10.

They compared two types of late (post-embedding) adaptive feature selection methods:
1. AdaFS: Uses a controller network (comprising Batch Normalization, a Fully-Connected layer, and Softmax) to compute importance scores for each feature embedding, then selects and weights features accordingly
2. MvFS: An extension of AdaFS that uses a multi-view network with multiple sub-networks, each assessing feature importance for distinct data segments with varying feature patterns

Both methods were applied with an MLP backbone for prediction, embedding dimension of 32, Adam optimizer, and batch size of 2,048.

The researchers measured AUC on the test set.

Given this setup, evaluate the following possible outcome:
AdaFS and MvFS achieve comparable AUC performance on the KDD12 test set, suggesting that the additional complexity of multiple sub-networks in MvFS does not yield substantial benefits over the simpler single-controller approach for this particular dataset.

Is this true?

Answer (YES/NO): NO